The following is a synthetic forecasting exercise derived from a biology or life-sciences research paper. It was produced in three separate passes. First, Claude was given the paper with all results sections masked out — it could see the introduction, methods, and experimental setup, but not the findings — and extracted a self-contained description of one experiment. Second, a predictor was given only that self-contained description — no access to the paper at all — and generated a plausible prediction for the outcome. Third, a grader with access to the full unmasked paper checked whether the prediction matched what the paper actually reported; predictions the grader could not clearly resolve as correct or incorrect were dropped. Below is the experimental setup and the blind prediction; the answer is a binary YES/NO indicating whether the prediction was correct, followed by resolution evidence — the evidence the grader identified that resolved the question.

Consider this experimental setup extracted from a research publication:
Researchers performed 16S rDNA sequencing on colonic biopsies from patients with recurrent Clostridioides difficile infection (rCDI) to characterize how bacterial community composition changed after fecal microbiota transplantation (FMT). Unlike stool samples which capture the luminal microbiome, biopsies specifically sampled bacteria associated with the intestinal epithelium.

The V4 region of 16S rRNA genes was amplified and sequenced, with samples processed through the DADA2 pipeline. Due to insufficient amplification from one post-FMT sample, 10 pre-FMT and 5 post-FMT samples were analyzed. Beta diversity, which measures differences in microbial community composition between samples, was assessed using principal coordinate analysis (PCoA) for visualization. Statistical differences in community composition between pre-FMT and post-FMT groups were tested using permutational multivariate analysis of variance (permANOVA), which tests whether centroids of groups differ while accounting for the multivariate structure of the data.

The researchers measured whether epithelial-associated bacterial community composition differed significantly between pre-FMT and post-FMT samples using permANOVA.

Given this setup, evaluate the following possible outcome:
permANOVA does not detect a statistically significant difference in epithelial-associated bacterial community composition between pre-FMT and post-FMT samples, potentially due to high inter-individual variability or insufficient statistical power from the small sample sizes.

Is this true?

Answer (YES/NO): NO